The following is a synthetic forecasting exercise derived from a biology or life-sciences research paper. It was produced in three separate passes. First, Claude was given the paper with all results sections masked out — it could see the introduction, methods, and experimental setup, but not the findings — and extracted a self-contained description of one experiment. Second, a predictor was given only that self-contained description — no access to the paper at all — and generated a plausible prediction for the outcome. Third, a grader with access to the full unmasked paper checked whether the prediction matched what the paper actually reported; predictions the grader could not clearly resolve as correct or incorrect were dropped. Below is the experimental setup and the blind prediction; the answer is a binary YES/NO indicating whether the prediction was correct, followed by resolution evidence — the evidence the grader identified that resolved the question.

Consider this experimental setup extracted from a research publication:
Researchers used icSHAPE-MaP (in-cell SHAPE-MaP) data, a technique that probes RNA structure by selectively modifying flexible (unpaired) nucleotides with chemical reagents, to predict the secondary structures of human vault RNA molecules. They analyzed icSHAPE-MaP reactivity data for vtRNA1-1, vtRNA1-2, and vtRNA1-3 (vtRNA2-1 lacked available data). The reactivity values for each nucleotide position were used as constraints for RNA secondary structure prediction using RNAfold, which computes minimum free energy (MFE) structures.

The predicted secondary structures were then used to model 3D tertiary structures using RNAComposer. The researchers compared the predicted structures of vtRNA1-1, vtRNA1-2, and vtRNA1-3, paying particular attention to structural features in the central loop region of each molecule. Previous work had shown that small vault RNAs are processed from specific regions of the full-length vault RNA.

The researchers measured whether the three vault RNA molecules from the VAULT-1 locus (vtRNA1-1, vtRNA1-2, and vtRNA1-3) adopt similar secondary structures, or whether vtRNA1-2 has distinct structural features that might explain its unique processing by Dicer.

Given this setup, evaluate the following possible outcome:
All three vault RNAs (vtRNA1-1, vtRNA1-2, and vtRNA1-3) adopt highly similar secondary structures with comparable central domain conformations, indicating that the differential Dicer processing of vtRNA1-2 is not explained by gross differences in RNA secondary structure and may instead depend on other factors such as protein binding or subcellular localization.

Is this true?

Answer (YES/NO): NO